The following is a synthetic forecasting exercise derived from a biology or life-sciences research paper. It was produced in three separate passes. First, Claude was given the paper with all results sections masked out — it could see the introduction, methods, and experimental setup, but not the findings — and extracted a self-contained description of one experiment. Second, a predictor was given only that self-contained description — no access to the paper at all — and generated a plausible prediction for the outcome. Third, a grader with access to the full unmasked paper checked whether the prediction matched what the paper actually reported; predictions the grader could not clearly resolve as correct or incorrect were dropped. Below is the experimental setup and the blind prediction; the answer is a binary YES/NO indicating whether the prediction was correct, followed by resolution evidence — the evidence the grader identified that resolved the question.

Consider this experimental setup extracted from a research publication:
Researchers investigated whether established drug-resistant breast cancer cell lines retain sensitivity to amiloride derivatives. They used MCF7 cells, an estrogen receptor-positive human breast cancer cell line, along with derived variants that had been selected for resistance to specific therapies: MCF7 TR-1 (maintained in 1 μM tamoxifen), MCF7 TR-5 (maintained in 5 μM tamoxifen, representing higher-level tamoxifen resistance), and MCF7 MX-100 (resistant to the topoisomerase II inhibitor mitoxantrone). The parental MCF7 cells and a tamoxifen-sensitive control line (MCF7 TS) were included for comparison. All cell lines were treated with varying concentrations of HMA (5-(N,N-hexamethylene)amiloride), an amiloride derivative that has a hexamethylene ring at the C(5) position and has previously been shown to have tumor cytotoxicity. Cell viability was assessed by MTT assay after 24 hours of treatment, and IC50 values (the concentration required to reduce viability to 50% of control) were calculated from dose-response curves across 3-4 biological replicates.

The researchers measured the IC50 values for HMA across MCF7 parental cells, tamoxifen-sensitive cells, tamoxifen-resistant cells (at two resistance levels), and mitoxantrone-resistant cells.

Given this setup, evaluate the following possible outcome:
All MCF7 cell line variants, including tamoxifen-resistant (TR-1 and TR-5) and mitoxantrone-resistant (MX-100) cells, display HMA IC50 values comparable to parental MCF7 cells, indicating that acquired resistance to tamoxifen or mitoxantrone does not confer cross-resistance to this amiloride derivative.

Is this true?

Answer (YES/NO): YES